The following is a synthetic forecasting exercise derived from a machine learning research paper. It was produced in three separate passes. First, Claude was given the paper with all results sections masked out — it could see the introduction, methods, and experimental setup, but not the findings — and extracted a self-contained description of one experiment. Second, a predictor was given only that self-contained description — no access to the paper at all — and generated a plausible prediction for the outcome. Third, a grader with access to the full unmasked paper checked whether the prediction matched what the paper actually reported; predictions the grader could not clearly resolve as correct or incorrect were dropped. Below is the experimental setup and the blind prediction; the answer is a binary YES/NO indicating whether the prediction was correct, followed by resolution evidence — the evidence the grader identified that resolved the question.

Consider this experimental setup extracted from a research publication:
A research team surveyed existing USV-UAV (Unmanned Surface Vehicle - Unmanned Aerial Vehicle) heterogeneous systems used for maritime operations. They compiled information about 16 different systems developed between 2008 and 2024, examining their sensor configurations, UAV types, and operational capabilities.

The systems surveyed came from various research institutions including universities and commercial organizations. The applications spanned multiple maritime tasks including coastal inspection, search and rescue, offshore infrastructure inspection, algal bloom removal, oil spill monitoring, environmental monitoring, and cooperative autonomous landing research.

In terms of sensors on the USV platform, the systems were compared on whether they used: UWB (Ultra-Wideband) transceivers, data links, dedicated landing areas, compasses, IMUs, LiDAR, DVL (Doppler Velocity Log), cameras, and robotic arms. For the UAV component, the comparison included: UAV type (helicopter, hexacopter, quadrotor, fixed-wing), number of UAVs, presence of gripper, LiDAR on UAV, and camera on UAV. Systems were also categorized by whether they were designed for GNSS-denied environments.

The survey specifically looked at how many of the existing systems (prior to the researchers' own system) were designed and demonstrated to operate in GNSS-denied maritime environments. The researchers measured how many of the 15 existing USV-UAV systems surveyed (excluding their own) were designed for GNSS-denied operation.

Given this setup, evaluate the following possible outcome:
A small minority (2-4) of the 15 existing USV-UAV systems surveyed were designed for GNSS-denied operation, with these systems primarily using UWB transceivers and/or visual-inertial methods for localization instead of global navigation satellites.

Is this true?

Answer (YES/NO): NO